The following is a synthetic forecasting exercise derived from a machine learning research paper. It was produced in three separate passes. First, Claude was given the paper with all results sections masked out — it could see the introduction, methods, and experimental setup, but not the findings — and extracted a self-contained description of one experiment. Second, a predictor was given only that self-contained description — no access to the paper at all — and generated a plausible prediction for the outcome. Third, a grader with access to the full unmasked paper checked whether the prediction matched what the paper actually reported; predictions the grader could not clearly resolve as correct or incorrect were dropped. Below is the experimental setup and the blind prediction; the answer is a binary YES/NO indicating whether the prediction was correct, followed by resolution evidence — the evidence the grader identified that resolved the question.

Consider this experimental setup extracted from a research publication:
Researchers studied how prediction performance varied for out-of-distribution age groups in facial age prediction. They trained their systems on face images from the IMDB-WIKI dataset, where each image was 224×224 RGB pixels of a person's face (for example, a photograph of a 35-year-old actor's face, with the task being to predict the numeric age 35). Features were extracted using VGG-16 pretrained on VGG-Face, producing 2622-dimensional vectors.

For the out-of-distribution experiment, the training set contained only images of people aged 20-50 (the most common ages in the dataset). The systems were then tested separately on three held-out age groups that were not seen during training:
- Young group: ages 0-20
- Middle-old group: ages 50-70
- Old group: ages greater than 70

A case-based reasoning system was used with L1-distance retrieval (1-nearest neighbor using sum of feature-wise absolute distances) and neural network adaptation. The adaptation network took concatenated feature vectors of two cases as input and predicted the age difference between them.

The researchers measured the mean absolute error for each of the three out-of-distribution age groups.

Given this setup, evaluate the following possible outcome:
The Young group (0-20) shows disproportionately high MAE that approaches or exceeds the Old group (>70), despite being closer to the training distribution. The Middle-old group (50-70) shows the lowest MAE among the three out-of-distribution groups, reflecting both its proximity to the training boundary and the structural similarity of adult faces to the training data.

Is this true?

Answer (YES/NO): NO